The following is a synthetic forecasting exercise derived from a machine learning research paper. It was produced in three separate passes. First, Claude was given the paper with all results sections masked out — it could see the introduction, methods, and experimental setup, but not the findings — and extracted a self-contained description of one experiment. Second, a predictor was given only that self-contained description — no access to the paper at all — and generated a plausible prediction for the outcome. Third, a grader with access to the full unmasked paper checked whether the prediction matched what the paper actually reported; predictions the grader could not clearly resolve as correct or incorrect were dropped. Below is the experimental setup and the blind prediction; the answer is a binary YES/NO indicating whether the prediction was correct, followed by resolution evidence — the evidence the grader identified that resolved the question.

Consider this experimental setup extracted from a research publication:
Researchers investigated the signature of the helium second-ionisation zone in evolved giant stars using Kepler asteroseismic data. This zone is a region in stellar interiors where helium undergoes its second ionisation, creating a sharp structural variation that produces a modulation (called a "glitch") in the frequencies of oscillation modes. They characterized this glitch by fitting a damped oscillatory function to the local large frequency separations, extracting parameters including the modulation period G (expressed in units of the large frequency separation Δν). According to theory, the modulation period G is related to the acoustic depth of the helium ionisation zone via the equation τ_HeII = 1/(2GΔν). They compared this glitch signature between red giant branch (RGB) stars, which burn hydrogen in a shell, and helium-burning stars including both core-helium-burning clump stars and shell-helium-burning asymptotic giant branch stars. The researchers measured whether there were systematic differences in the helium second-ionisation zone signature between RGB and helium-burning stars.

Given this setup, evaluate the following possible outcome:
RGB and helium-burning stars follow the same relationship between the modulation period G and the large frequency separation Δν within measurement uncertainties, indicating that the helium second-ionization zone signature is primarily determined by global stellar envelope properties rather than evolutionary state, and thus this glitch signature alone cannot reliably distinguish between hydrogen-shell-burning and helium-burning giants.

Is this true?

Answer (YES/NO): NO